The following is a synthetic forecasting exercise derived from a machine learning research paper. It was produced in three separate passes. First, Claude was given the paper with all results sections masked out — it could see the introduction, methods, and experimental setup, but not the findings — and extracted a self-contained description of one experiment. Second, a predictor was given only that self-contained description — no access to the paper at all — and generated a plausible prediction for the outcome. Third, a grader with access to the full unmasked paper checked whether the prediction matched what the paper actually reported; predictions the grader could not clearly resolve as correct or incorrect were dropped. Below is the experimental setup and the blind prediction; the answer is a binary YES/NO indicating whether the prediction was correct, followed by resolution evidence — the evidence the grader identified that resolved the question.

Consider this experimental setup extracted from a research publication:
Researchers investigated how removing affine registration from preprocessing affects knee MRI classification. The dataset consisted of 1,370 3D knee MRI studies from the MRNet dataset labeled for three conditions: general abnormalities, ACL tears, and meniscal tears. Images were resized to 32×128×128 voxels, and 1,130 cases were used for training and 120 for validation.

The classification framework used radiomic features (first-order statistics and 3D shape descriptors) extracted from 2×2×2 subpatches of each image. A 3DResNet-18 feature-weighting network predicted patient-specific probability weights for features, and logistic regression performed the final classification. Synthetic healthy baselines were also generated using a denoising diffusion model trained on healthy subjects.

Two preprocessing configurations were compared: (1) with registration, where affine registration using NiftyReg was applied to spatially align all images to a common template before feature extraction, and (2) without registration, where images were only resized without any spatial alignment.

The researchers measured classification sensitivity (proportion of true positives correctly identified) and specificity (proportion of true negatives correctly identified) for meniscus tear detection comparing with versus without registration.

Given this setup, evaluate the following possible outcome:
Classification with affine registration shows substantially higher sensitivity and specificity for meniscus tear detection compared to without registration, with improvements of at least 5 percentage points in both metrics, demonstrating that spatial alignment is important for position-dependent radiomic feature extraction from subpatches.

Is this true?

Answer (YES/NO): NO